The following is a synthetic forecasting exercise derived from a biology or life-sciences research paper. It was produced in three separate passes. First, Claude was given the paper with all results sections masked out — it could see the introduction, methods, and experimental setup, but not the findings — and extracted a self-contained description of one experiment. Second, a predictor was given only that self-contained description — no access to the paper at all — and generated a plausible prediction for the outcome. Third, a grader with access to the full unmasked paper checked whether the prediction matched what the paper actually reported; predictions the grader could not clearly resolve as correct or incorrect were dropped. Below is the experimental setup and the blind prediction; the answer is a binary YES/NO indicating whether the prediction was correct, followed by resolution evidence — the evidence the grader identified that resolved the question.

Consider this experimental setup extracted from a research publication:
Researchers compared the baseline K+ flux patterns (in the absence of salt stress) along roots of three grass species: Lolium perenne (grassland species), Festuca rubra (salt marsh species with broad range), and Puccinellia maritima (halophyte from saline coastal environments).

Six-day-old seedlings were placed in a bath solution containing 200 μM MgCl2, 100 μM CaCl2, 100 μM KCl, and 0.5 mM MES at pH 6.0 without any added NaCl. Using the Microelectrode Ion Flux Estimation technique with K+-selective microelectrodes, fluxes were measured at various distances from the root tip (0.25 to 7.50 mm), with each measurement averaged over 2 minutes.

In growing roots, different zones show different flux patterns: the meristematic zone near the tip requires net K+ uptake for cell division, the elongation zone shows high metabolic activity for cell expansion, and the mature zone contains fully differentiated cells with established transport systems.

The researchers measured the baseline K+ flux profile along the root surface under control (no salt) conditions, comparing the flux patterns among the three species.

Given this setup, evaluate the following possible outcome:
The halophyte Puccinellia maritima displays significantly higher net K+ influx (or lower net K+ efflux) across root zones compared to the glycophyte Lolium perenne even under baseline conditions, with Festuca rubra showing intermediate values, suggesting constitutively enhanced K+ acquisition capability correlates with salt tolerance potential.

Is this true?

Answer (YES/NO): NO